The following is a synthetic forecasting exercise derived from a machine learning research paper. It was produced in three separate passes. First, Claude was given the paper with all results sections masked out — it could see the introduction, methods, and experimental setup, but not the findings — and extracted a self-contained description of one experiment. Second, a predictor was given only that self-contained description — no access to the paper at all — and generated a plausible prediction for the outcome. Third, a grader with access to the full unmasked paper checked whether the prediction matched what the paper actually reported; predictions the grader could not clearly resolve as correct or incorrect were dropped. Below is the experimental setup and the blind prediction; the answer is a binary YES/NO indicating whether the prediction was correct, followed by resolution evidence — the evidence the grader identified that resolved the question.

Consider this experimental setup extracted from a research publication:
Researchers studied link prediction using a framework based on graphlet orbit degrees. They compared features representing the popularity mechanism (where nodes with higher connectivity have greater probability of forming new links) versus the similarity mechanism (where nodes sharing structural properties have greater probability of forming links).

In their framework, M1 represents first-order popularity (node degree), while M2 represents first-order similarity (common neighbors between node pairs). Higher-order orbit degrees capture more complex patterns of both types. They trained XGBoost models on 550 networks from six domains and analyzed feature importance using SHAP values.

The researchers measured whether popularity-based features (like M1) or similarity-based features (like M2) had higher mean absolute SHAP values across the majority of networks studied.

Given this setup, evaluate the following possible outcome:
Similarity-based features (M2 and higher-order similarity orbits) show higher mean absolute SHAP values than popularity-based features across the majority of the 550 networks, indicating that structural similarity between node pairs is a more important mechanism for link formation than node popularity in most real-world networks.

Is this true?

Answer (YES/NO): YES